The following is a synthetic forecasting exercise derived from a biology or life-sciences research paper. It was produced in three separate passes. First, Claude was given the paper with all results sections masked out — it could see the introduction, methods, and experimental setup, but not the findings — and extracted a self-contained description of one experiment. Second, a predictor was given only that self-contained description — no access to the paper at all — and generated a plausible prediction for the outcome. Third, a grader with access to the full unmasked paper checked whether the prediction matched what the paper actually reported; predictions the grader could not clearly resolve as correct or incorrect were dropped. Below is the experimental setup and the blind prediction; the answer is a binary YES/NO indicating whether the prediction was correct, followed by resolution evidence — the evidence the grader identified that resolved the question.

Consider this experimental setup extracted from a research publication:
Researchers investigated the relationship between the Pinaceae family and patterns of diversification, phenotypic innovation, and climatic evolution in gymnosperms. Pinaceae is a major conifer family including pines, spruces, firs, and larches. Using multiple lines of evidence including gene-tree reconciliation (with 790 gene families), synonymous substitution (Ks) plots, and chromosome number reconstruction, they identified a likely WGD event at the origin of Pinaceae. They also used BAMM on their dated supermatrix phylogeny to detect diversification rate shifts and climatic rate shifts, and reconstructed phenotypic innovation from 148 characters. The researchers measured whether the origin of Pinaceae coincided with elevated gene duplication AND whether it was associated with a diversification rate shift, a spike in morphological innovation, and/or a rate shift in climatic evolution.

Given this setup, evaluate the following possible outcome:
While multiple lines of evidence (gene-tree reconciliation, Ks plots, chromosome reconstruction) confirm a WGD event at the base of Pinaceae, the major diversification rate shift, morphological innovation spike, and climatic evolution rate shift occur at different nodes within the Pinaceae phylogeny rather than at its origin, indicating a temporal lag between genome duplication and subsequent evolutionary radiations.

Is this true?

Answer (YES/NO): NO